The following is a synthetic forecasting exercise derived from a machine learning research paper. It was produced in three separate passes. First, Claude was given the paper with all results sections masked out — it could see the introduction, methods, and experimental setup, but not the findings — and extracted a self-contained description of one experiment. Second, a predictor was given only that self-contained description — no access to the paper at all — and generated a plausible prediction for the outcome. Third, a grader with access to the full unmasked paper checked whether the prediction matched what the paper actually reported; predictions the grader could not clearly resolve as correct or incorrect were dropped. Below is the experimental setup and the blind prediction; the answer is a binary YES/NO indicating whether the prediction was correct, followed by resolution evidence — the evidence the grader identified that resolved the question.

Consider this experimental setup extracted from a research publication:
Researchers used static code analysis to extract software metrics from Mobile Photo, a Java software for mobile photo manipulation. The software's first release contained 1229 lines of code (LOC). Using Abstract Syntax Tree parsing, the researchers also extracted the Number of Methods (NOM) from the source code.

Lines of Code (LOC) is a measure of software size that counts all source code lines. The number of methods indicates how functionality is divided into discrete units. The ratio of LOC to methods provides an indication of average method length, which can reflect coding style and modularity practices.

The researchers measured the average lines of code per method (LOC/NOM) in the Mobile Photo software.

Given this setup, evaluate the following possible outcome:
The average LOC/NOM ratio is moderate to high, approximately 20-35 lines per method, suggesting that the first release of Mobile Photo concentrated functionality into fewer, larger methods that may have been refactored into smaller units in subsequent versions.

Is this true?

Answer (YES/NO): NO